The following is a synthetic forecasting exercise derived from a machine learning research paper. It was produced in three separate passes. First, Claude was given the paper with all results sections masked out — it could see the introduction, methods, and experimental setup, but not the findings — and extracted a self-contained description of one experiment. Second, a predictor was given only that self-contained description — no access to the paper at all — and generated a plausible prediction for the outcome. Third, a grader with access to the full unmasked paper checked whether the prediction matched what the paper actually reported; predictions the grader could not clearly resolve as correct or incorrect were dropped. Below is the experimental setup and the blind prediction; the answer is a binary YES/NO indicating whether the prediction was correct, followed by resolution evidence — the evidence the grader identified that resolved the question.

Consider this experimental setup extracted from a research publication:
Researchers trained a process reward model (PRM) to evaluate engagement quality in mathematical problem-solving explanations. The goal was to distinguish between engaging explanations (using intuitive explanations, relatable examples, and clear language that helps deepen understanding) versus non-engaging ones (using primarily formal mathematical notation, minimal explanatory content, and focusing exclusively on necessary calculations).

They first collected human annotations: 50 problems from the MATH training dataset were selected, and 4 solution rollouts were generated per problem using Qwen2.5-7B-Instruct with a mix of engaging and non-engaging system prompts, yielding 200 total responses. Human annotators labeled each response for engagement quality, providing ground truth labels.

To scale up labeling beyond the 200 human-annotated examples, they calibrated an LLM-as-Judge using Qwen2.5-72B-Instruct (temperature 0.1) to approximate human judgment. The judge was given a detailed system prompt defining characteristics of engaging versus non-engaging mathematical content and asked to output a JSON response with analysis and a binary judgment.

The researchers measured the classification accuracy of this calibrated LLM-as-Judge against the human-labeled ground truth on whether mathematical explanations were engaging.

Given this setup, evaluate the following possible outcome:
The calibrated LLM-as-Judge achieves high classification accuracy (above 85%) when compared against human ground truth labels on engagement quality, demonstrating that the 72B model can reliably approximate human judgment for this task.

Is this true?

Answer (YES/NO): NO